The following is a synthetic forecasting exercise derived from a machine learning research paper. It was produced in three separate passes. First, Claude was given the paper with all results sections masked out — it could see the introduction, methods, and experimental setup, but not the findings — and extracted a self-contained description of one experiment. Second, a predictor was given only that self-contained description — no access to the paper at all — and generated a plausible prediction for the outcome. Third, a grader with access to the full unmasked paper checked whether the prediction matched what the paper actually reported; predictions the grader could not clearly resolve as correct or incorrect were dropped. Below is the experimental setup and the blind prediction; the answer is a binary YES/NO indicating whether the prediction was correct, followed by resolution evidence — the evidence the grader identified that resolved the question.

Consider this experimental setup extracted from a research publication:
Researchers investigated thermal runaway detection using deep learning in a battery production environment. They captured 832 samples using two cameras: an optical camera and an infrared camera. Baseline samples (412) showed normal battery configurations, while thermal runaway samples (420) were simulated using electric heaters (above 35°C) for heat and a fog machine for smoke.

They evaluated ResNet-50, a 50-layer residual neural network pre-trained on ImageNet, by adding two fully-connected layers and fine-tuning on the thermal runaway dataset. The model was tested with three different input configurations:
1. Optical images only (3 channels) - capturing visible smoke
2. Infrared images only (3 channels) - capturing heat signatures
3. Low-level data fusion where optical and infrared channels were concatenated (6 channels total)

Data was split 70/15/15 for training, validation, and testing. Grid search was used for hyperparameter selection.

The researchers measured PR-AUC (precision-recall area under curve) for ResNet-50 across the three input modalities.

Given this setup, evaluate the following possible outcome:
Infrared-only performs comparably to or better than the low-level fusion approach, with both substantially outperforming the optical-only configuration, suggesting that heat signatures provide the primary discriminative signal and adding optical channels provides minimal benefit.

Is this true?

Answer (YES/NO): NO